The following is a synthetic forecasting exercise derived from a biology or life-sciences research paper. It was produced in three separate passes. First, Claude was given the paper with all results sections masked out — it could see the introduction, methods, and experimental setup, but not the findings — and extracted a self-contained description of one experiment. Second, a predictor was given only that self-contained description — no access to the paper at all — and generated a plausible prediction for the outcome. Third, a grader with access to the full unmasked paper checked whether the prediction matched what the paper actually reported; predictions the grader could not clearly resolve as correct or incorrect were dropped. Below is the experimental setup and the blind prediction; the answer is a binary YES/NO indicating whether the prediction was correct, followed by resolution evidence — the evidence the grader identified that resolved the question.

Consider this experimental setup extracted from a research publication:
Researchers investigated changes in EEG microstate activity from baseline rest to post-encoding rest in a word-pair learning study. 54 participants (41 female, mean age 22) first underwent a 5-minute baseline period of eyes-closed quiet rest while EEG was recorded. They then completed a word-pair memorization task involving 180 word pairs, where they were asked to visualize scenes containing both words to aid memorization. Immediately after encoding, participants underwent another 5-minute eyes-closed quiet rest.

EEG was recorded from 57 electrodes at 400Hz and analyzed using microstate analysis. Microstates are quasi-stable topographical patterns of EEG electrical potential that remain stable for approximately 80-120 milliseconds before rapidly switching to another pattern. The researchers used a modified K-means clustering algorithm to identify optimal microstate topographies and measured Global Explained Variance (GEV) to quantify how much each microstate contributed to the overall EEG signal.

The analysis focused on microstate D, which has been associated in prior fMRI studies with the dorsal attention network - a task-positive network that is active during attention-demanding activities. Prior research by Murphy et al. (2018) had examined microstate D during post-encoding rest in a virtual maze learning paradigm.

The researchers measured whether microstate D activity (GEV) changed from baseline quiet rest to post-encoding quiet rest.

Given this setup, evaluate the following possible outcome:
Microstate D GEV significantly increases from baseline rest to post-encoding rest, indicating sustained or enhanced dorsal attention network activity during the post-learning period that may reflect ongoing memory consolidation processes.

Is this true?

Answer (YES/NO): YES